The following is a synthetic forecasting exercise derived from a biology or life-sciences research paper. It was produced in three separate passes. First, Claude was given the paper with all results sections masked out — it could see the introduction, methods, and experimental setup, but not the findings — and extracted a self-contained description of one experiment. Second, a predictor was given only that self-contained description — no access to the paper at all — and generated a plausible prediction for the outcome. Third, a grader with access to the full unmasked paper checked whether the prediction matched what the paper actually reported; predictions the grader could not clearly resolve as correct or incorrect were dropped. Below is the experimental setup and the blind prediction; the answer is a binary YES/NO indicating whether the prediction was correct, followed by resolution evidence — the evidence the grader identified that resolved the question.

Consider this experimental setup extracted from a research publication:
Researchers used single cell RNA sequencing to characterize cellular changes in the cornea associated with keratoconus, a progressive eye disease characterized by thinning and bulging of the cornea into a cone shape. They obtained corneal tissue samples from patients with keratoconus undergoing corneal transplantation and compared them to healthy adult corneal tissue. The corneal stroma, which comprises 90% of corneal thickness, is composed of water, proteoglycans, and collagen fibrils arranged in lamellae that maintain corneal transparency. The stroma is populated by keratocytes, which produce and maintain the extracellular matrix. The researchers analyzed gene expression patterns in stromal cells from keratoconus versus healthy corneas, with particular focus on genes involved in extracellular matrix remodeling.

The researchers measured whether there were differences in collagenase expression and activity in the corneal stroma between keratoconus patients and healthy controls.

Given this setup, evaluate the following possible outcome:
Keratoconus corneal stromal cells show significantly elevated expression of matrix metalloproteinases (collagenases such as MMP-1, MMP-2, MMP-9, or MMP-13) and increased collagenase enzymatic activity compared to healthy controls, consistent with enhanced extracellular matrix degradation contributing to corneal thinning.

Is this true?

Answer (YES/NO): NO